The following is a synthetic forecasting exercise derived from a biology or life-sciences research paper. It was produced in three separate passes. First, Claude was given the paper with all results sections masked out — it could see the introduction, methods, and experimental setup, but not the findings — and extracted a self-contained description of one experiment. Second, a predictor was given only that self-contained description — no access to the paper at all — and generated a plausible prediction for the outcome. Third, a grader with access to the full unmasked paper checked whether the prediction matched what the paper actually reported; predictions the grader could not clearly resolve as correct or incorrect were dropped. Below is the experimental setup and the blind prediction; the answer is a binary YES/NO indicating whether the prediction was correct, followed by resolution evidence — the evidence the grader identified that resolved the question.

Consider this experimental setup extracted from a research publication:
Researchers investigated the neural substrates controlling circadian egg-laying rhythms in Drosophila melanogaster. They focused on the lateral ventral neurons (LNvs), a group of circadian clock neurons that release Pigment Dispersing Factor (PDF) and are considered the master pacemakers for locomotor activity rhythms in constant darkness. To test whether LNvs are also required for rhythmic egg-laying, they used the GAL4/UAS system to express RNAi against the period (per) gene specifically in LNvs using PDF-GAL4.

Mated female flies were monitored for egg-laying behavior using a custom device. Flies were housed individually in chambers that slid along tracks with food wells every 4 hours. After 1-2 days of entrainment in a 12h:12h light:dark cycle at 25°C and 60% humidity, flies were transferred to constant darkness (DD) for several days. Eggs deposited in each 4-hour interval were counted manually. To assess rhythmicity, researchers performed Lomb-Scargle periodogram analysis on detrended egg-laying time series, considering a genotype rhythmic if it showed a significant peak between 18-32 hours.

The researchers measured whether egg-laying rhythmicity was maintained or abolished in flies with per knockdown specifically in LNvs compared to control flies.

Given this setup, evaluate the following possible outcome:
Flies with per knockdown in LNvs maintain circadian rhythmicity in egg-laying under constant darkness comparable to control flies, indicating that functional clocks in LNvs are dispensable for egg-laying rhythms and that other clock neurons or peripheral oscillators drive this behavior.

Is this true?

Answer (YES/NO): YES